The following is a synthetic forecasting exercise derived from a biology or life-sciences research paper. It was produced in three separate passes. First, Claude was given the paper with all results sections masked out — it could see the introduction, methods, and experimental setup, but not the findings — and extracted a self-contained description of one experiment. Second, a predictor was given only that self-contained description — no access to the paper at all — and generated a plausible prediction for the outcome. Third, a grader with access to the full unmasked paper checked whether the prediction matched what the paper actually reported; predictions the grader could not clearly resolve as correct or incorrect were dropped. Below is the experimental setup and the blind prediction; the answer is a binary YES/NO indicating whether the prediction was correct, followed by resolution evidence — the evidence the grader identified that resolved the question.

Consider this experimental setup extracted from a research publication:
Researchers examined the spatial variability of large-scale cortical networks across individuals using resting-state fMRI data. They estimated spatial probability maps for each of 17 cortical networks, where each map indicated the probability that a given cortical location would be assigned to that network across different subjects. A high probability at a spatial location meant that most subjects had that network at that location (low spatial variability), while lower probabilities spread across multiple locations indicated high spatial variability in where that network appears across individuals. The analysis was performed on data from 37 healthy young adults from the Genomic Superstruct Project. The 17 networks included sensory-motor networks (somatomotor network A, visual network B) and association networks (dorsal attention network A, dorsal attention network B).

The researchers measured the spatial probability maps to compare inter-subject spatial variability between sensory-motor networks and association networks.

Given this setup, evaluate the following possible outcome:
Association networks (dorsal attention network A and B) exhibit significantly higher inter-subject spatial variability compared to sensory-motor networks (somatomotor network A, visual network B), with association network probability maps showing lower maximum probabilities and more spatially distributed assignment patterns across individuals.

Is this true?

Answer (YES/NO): YES